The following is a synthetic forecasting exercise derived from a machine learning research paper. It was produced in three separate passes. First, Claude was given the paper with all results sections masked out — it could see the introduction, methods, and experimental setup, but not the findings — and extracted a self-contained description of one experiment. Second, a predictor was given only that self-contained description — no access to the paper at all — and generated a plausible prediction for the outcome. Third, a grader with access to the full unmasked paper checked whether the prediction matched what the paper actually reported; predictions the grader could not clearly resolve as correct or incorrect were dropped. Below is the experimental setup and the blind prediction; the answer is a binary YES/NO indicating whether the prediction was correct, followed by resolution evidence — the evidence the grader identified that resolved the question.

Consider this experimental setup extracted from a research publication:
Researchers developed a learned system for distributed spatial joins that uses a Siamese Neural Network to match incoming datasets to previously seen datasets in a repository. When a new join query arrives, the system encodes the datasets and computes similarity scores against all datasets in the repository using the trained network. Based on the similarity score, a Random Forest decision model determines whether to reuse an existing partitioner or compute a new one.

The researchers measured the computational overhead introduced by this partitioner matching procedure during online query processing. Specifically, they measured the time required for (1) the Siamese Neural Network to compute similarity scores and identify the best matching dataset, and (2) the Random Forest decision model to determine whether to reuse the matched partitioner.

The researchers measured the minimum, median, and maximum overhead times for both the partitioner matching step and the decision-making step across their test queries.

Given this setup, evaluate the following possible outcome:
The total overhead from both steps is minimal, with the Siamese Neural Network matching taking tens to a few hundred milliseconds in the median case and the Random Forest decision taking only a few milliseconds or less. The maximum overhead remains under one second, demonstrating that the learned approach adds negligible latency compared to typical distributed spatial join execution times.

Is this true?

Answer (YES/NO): NO